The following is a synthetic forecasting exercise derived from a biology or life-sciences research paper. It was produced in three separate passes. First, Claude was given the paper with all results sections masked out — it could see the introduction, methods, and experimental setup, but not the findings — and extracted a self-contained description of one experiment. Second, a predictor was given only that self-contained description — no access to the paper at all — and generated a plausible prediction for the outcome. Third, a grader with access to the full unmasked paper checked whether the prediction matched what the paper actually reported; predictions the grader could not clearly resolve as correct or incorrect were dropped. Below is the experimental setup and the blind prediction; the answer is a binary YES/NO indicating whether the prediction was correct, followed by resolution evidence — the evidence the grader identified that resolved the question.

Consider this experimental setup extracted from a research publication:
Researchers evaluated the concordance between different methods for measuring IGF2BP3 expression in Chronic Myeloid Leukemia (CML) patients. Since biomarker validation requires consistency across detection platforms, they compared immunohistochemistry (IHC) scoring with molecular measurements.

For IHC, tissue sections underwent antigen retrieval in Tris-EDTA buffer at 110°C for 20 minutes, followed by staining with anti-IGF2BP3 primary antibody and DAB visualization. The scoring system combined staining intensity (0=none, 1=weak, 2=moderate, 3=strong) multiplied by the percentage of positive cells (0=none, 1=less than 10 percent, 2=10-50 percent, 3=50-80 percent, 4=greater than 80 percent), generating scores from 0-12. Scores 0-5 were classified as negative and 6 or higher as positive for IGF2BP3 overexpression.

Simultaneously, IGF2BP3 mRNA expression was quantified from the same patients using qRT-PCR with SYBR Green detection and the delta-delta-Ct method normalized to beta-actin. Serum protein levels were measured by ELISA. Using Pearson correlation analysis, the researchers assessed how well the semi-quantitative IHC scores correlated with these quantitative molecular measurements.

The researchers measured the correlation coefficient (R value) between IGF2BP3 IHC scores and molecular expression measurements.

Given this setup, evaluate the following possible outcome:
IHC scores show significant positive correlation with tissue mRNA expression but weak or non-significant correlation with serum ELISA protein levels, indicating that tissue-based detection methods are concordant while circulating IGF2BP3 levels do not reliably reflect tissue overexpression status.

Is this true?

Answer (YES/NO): NO